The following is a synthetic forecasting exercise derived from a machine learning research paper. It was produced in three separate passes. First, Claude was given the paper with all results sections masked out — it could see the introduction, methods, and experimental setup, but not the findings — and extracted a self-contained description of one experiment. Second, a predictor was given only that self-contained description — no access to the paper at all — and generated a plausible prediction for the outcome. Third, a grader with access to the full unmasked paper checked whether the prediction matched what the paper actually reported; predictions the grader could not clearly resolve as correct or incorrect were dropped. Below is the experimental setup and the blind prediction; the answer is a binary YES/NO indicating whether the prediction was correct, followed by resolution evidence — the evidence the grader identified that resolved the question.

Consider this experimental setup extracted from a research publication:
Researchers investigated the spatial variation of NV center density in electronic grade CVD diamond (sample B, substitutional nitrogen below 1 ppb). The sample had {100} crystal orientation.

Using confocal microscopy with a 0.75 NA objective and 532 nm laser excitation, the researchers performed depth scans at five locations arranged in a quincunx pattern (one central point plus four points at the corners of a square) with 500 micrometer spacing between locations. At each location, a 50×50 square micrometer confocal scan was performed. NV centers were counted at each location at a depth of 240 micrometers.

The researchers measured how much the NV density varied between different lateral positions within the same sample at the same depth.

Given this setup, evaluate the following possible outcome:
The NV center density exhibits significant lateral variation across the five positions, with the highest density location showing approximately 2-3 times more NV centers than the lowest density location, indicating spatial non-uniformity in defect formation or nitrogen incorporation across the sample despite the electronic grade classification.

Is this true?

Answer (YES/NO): YES